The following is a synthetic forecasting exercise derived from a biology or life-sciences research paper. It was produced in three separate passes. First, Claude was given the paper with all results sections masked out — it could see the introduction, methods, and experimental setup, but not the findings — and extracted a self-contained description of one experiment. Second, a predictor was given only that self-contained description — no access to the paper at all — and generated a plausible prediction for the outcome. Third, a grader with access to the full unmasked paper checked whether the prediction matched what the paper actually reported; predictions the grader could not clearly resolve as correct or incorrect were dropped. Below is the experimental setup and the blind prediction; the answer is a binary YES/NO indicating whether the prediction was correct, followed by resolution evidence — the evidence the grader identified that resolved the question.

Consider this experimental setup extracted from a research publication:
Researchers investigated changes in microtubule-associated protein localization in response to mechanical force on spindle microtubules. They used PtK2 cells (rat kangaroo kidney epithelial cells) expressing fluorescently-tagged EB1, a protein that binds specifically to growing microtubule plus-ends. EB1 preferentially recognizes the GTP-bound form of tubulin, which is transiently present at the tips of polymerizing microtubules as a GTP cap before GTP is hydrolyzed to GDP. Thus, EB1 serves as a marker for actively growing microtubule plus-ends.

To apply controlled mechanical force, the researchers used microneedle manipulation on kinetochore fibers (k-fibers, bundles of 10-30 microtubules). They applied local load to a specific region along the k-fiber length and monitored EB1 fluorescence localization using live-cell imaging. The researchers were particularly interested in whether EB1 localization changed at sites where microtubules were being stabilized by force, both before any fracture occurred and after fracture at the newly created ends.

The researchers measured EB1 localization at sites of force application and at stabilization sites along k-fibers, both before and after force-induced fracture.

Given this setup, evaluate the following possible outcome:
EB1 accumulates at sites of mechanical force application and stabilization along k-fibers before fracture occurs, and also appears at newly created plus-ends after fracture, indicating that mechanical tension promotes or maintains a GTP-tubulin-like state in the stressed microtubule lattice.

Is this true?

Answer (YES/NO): YES